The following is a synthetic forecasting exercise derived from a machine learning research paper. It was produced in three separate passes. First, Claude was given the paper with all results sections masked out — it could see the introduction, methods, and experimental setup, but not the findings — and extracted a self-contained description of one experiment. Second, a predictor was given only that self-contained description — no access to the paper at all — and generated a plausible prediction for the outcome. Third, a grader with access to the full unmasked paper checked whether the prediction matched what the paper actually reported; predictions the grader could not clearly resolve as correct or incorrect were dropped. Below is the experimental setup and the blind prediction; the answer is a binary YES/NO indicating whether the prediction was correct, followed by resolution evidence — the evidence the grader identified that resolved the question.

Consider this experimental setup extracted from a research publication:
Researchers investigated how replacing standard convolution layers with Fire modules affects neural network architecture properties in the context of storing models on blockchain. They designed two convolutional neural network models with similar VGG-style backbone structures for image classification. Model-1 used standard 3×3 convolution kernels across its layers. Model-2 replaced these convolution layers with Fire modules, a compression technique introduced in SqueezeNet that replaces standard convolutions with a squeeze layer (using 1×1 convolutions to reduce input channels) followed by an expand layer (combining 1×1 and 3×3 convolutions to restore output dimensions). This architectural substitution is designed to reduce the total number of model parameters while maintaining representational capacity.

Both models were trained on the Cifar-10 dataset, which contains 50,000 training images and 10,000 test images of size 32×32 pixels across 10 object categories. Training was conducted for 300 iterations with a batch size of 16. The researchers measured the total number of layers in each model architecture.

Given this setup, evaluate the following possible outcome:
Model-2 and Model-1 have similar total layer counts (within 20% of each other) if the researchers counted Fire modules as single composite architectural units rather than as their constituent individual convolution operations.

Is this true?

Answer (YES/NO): NO